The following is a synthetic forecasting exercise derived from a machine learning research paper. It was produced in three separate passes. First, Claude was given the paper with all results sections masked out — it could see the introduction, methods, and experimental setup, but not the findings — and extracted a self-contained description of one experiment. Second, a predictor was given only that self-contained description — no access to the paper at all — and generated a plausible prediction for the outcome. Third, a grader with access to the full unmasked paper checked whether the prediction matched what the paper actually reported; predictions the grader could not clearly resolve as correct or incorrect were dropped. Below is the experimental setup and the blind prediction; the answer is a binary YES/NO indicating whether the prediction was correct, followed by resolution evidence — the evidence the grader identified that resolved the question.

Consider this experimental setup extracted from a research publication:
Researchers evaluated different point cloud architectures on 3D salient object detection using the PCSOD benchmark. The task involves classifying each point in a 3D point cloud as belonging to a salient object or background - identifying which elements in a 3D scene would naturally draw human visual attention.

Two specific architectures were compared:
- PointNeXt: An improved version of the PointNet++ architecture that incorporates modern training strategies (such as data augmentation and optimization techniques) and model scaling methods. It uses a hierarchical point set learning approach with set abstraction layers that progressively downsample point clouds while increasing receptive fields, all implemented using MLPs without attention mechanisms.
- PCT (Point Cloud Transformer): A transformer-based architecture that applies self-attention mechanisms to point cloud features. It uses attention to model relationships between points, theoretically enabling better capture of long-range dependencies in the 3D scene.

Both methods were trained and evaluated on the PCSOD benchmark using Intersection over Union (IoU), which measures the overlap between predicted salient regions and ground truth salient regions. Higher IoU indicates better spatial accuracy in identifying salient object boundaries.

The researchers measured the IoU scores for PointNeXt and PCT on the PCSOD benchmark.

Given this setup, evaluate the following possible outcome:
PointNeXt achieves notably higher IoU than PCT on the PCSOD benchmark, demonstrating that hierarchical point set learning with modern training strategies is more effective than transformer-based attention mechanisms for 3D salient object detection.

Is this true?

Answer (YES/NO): YES